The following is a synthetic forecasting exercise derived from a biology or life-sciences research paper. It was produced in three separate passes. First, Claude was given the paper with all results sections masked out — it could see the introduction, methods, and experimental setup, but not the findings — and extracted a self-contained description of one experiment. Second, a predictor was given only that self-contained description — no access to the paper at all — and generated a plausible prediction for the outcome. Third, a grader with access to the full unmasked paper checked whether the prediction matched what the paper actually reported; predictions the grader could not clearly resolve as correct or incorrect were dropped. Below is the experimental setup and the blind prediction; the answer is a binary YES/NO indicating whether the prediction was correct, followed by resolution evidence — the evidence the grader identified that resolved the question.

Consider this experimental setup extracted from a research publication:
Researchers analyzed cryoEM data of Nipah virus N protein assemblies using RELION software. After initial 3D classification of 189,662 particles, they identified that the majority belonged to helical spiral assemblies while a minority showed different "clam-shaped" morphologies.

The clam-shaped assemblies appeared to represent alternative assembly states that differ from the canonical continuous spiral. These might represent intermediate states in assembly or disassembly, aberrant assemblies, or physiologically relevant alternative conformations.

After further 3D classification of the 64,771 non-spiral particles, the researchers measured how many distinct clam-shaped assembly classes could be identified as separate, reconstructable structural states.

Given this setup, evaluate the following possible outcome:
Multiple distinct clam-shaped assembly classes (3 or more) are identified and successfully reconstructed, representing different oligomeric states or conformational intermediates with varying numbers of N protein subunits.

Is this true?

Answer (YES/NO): NO